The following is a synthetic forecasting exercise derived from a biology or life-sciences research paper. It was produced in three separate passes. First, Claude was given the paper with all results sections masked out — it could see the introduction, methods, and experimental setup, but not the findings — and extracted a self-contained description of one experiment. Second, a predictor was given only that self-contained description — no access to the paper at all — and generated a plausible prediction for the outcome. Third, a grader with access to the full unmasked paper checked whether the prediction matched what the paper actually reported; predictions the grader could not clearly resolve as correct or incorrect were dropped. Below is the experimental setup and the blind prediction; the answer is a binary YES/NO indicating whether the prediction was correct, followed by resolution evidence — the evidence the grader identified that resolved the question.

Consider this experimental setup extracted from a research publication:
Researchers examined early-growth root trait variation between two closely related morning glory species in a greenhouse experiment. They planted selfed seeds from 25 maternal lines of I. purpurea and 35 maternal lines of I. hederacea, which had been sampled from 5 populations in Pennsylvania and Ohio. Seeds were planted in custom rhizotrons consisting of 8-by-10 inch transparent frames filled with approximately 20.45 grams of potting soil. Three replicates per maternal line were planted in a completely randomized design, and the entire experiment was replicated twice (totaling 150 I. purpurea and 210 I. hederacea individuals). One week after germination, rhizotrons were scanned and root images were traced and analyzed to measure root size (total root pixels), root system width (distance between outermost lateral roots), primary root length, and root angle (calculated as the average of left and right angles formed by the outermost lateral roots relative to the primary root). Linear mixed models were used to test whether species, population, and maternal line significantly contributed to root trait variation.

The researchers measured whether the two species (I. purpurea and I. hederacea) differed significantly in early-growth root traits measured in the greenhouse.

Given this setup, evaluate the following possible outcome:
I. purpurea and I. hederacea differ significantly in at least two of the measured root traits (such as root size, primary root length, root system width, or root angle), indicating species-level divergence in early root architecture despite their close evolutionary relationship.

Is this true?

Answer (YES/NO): YES